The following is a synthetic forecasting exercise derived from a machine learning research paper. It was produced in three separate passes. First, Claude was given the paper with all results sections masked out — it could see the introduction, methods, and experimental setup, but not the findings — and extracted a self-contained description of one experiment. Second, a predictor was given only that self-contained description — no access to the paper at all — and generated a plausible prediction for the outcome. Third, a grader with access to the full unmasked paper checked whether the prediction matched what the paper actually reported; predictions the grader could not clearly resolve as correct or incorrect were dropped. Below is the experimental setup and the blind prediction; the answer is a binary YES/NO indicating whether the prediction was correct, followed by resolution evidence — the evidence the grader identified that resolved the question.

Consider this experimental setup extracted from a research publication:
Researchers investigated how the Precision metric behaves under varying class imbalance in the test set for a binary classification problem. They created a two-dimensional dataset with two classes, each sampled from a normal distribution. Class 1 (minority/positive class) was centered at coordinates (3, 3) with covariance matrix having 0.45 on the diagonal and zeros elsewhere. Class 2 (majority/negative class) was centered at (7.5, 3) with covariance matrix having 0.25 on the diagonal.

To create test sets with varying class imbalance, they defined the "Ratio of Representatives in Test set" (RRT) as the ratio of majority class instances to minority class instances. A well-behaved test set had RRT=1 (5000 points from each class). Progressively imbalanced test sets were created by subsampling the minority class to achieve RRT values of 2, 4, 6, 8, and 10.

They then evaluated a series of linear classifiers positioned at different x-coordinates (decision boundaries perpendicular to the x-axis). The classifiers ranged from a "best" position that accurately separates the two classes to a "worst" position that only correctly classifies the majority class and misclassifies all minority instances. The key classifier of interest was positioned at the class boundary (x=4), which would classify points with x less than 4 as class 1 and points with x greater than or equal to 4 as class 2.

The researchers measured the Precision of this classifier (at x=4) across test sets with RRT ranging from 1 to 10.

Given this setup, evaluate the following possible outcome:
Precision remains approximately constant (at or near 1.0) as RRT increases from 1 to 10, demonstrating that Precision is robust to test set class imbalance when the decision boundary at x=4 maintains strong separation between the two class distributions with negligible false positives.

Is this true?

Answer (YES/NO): NO